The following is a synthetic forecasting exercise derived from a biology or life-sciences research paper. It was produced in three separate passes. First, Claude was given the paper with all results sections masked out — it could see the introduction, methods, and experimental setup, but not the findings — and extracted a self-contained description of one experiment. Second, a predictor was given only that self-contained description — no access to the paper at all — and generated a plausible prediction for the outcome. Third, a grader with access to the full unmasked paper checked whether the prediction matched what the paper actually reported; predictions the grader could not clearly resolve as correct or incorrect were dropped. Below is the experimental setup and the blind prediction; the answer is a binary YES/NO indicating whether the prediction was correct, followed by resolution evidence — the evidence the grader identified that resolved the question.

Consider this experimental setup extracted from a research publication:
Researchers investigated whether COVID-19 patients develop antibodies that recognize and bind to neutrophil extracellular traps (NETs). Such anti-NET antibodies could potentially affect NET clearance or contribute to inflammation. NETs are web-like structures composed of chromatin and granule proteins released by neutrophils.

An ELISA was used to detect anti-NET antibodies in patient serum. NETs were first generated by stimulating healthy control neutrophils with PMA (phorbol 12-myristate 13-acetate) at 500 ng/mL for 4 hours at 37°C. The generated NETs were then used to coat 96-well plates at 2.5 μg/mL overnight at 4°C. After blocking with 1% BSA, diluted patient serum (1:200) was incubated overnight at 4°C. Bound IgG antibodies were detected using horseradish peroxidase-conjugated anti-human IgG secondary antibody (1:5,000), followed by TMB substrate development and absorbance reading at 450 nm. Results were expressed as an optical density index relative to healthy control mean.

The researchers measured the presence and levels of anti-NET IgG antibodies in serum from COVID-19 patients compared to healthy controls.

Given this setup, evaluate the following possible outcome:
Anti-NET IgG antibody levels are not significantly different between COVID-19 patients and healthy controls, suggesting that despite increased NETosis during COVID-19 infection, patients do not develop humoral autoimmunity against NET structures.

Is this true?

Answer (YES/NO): YES